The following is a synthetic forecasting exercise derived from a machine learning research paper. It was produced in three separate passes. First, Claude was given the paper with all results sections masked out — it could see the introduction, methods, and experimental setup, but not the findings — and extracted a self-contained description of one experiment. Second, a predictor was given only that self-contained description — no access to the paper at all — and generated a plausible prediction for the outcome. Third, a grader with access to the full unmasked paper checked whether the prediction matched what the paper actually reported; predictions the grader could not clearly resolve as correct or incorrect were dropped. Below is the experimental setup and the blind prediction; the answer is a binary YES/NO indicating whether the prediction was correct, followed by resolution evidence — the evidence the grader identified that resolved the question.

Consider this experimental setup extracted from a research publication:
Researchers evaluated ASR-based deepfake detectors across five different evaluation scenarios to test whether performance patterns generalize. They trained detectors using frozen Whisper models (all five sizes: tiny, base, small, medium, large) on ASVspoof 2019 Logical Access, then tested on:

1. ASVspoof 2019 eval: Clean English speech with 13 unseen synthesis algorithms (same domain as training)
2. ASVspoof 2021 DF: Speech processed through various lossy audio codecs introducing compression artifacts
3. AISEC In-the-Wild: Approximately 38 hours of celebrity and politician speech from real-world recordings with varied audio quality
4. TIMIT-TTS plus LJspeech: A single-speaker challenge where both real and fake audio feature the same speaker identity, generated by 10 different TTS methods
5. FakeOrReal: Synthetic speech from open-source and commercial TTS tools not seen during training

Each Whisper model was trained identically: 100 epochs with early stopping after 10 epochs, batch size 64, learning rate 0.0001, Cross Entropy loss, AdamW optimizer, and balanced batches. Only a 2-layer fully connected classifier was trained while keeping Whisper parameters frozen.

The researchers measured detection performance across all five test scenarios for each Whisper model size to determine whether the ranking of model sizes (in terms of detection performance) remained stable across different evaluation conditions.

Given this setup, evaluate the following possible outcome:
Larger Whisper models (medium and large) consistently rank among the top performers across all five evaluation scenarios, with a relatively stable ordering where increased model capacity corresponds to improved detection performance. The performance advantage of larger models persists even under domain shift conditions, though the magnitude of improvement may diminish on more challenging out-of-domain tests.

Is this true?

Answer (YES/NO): NO